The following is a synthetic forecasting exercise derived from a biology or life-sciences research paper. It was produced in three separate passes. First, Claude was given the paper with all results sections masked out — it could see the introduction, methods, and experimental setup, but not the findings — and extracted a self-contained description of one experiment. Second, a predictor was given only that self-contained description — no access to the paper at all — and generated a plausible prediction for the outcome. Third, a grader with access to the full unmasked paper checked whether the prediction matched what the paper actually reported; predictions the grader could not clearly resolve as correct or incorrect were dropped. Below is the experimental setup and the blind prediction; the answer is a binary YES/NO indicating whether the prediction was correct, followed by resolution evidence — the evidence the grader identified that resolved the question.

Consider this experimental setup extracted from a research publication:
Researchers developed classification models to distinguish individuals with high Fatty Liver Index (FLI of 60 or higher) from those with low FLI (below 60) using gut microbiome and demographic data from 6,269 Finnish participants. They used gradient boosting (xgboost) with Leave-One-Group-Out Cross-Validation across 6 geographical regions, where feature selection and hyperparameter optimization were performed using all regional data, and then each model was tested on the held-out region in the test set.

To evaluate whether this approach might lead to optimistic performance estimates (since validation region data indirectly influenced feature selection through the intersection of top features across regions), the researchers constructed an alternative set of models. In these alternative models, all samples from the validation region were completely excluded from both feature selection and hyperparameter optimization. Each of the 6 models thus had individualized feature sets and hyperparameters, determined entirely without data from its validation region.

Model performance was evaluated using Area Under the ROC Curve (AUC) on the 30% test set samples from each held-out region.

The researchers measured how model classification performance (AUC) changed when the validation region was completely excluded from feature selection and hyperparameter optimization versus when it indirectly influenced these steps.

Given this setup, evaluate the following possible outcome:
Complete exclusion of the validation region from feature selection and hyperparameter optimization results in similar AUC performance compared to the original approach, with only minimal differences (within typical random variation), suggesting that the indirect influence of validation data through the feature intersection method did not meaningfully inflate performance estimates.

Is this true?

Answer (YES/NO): YES